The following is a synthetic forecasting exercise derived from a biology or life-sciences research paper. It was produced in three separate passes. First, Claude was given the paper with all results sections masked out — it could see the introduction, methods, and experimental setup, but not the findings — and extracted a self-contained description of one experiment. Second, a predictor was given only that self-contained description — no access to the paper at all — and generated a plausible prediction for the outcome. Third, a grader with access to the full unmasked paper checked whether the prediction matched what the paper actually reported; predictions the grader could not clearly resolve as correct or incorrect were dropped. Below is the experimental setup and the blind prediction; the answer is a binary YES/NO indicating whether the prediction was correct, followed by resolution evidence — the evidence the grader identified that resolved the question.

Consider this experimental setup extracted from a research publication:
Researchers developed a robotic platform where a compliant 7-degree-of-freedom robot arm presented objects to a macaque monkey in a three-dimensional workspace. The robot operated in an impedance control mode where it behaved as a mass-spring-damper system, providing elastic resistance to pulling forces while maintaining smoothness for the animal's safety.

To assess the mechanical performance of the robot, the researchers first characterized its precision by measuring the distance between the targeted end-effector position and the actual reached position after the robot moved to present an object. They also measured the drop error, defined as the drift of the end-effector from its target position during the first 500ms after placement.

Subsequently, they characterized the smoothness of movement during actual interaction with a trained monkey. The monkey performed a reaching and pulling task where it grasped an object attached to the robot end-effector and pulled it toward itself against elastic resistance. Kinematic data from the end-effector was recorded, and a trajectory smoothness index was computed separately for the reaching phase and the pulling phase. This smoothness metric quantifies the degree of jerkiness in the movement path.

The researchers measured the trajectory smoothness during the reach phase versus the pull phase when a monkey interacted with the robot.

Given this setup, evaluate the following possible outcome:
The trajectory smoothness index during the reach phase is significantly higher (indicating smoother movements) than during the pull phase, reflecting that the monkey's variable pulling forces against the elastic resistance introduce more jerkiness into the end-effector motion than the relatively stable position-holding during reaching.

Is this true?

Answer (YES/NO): NO